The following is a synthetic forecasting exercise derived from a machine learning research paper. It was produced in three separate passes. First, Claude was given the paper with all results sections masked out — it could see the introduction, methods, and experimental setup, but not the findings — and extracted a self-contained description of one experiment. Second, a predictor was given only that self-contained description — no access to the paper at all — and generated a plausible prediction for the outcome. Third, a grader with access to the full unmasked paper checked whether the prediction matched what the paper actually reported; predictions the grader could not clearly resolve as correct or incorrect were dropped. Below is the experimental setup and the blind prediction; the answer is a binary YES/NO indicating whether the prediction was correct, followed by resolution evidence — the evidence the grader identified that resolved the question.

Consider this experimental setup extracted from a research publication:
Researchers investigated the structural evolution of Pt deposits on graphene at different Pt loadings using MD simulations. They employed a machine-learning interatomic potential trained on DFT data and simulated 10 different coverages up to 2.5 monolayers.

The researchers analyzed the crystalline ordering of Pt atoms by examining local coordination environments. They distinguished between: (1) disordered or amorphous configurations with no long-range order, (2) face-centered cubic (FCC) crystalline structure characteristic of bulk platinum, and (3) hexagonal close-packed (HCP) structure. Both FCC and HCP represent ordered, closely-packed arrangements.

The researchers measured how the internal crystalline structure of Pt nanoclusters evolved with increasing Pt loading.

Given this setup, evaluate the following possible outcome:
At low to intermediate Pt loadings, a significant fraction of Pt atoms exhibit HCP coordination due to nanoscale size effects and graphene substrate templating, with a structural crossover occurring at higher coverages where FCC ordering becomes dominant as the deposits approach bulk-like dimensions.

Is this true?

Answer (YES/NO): NO